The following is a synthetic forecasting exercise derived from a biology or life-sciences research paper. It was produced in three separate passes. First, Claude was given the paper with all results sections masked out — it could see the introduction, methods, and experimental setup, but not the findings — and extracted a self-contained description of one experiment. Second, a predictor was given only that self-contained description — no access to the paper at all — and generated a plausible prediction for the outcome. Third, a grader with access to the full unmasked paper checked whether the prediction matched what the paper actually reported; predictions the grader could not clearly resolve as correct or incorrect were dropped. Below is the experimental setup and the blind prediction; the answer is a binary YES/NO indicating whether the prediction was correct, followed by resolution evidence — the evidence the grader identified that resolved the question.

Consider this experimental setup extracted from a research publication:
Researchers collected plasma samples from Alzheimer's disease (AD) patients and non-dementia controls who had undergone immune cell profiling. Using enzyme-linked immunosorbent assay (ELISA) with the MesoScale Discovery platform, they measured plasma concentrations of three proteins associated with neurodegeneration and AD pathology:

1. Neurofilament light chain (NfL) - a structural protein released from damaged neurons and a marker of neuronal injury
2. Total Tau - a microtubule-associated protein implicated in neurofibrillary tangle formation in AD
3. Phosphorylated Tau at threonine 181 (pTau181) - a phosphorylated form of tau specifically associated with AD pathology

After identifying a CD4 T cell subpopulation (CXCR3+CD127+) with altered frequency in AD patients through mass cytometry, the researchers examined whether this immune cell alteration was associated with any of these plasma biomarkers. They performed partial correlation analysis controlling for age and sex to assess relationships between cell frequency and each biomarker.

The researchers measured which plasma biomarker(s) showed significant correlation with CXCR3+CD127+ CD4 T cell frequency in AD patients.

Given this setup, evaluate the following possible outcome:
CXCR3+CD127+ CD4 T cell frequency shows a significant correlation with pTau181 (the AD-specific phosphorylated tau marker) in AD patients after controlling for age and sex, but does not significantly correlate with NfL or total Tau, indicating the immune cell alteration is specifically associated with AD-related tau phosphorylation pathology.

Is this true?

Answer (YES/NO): NO